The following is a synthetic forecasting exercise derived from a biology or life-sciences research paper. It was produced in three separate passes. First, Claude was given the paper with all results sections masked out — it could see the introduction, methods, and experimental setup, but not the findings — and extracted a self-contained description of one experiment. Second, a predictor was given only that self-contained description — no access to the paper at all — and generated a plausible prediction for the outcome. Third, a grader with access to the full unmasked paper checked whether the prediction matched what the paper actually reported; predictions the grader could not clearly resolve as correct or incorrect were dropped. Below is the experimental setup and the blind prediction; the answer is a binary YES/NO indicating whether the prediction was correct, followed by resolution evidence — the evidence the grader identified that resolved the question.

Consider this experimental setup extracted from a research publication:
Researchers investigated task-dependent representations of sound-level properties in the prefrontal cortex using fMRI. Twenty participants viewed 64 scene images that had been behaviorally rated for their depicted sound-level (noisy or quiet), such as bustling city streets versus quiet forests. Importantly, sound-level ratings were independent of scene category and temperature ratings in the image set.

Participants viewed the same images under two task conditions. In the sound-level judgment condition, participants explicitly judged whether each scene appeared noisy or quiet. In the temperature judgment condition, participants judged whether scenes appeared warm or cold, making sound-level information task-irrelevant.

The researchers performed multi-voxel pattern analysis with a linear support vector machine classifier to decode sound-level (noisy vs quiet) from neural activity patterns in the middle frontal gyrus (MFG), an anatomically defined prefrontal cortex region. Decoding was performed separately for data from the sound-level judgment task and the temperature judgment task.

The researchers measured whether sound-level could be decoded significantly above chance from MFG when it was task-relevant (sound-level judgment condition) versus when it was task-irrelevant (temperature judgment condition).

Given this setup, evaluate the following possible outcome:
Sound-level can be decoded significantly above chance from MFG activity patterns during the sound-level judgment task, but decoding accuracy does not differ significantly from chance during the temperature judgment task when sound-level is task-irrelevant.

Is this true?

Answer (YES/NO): YES